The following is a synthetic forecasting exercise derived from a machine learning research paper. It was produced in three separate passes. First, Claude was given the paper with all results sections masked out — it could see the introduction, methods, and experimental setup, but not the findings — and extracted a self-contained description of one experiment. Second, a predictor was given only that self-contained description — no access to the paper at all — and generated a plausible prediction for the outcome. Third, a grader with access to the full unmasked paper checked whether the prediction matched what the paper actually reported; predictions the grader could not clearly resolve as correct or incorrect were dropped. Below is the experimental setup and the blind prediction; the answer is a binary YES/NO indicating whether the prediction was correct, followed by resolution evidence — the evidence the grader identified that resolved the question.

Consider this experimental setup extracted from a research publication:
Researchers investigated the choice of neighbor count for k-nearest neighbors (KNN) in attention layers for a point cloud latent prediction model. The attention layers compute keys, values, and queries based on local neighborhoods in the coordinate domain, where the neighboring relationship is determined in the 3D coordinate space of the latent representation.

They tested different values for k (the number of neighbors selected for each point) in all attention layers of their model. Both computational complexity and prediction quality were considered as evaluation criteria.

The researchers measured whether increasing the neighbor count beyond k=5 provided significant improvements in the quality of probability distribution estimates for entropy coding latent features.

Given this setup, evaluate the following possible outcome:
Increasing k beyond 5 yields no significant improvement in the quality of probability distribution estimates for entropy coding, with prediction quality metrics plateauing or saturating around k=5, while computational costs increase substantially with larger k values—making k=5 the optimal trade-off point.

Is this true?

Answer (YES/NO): YES